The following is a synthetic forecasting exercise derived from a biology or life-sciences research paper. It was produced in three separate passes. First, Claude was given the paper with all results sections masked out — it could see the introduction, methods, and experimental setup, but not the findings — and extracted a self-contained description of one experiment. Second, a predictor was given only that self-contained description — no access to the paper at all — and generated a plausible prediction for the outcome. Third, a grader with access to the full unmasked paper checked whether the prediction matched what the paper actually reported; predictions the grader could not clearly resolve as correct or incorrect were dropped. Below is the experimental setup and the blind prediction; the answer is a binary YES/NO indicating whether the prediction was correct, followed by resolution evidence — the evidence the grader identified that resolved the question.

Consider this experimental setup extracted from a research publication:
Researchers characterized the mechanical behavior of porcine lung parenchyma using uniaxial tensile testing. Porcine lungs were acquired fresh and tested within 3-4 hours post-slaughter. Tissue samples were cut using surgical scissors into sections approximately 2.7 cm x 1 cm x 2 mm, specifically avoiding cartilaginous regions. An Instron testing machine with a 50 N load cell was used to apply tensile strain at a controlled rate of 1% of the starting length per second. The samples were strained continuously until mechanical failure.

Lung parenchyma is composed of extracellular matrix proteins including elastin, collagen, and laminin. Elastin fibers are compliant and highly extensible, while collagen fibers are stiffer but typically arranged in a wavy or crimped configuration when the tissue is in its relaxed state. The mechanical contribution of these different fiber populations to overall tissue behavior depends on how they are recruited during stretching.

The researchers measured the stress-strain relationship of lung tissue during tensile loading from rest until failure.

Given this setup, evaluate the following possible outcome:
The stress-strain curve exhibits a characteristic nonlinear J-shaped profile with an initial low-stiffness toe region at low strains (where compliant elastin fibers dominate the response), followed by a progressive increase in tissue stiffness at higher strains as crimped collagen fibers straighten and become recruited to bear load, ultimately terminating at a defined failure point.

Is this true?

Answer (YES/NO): YES